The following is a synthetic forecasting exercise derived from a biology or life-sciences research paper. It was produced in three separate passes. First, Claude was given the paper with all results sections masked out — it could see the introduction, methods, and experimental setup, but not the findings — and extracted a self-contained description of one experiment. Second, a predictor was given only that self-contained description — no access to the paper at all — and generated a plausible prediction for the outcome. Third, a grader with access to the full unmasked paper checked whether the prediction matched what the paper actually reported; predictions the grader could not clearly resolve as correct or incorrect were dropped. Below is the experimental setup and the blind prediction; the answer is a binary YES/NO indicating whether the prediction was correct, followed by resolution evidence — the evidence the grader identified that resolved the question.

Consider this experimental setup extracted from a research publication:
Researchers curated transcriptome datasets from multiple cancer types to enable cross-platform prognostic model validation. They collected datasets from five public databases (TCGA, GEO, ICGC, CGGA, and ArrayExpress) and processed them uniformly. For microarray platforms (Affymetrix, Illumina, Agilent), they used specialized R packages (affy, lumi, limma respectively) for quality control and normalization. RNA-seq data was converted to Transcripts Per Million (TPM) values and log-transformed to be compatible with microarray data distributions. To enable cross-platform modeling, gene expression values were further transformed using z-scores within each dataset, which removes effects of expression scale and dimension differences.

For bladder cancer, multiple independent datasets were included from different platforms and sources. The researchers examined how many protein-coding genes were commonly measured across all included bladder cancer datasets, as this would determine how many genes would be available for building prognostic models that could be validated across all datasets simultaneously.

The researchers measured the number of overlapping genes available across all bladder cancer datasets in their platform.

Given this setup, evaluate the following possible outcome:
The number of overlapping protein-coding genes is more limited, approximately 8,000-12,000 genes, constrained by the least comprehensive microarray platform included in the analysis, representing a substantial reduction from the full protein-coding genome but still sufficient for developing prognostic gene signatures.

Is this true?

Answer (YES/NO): NO